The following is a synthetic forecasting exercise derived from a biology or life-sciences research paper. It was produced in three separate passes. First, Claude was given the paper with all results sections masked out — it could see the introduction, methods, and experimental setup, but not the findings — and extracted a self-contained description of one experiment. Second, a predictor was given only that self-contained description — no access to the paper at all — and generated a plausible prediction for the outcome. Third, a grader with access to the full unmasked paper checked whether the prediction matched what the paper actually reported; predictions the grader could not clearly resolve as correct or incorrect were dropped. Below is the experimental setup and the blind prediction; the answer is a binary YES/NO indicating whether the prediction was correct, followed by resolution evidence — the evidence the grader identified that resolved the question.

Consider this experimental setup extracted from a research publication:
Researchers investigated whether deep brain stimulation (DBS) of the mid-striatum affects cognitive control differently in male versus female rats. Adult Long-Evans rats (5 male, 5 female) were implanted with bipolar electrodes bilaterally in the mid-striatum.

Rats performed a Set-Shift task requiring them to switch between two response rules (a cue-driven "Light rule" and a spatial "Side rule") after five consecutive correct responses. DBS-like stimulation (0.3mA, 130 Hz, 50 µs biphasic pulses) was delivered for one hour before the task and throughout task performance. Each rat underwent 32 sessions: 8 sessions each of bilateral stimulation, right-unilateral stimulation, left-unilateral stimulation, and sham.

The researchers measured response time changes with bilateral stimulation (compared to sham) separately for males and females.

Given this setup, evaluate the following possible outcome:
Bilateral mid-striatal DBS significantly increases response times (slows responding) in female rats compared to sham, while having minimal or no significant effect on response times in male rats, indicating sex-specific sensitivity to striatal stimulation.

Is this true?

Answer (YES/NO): NO